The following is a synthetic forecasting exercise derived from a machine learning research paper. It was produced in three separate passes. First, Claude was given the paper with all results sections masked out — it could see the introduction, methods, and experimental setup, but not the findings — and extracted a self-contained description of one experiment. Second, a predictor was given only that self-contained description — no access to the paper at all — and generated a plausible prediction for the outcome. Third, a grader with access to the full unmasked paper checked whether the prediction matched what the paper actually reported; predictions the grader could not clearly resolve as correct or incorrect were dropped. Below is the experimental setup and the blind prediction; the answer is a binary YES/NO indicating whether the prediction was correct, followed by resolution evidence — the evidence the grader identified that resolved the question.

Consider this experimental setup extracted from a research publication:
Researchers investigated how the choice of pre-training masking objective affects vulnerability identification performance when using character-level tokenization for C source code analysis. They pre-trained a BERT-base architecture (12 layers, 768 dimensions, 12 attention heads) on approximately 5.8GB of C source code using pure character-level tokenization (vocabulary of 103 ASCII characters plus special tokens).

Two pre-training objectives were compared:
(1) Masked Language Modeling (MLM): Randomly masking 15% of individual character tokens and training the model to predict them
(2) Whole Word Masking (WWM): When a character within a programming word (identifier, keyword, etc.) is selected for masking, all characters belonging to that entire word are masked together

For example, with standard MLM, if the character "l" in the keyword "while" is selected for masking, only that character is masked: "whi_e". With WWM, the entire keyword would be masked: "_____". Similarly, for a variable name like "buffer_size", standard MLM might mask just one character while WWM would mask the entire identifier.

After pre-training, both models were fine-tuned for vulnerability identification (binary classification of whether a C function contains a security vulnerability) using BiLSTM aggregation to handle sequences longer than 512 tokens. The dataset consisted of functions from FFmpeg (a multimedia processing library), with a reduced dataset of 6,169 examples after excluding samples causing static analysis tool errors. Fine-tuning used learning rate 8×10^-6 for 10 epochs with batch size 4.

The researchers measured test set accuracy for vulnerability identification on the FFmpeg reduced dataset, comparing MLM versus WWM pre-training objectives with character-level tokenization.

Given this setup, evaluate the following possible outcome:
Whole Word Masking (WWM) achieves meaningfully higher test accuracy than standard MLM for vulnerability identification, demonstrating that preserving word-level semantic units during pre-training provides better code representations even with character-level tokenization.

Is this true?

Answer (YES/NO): YES